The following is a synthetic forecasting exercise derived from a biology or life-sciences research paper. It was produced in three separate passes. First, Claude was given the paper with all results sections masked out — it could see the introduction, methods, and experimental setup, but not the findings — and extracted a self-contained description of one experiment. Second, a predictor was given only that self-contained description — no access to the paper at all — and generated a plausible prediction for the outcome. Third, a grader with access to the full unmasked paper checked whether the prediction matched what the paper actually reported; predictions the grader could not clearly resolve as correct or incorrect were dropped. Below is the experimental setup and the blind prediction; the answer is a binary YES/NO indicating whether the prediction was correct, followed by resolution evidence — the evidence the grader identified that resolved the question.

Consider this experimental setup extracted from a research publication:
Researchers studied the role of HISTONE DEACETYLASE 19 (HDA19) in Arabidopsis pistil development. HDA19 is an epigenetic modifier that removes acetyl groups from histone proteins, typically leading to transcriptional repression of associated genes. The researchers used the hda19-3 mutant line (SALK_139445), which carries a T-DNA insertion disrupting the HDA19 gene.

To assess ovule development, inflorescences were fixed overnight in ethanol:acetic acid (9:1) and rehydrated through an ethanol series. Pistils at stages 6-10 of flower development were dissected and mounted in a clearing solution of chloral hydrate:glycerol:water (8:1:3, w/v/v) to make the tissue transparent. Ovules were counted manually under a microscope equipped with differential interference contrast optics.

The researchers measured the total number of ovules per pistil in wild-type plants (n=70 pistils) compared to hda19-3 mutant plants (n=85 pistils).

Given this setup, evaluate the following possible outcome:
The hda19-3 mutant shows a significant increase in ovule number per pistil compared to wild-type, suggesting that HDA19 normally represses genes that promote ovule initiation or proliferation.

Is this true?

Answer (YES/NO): NO